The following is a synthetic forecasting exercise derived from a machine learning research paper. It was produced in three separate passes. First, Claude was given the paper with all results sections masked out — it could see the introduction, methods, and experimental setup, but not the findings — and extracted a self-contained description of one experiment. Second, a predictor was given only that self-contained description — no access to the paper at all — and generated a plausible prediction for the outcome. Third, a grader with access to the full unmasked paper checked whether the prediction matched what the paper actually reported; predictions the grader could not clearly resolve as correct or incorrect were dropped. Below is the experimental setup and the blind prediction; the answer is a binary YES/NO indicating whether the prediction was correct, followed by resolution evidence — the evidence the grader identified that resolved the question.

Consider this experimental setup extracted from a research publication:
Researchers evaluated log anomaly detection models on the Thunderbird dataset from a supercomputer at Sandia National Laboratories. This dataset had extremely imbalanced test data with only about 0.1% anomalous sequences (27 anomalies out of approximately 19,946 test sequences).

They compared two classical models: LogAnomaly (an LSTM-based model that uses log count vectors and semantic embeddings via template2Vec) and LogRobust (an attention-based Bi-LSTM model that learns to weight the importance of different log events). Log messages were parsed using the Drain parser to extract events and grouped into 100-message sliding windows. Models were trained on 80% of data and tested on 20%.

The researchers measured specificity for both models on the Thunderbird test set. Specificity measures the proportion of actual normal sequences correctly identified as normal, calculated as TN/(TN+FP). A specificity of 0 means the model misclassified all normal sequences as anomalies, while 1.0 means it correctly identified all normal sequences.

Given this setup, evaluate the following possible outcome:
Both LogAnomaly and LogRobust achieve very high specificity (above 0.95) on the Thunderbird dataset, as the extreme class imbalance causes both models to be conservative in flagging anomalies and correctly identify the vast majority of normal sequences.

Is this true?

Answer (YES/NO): NO